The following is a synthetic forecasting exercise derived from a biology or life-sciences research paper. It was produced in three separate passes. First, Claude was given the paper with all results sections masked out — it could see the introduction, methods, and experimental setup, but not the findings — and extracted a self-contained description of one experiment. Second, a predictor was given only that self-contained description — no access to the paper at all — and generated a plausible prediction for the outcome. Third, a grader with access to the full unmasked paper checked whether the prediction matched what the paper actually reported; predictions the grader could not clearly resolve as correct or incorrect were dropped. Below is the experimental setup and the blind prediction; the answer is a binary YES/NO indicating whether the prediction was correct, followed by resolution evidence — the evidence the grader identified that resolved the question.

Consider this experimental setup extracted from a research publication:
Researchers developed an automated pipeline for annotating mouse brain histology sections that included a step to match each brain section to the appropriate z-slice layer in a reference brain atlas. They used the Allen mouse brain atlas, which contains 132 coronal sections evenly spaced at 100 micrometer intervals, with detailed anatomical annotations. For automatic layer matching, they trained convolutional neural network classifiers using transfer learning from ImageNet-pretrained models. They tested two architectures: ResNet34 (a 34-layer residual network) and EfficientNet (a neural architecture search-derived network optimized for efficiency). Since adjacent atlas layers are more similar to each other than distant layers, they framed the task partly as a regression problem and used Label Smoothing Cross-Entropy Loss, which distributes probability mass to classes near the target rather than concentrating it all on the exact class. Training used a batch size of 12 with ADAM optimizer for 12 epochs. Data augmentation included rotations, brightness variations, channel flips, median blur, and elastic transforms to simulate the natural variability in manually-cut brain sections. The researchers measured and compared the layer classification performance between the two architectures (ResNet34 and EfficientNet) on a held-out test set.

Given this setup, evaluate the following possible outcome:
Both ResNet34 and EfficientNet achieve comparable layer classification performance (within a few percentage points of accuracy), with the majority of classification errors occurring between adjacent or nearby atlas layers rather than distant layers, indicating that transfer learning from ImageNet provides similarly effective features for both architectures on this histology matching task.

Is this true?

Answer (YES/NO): NO